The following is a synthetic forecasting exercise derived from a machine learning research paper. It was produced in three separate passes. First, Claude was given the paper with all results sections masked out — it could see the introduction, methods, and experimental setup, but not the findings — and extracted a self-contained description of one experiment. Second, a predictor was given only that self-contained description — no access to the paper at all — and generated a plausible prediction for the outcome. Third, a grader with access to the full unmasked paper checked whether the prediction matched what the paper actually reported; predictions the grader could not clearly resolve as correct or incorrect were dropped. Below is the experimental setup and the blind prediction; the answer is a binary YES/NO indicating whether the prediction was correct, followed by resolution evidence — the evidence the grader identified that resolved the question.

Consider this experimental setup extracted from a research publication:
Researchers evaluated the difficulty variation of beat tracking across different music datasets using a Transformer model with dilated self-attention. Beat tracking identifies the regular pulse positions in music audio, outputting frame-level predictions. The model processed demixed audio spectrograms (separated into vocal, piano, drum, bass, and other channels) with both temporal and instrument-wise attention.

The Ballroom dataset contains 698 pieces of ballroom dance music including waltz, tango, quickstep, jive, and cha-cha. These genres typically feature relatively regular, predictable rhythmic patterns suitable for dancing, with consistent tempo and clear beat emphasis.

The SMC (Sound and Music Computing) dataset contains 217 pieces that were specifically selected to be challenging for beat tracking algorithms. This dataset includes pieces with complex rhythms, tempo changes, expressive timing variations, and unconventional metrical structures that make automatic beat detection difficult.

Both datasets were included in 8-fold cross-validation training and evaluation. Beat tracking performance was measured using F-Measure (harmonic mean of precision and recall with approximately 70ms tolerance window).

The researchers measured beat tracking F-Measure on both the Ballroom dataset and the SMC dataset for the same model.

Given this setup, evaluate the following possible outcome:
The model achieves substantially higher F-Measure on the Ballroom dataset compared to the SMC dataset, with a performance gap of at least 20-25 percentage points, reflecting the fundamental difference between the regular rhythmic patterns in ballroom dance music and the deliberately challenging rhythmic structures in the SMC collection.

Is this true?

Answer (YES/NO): YES